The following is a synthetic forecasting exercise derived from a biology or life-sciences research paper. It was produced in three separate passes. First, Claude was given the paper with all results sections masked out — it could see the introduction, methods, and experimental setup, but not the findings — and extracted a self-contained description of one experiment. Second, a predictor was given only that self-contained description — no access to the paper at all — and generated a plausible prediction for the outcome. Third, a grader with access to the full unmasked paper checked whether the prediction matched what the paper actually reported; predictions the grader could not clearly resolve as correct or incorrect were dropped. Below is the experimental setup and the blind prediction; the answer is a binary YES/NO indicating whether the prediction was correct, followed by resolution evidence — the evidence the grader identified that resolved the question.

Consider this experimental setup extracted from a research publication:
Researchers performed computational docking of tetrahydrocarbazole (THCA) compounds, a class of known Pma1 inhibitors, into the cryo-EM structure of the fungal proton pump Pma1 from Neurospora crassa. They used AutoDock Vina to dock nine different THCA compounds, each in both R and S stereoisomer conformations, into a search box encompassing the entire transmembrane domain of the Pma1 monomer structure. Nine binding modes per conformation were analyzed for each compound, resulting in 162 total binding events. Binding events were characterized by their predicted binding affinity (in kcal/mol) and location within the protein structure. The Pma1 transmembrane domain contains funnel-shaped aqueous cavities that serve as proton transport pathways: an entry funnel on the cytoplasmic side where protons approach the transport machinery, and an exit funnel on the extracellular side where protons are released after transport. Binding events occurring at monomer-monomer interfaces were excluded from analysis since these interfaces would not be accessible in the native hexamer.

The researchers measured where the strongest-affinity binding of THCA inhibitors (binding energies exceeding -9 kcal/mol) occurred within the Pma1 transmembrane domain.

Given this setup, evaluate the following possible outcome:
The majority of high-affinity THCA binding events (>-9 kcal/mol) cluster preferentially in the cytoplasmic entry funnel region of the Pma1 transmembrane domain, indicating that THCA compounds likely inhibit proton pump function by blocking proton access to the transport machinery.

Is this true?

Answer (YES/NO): NO